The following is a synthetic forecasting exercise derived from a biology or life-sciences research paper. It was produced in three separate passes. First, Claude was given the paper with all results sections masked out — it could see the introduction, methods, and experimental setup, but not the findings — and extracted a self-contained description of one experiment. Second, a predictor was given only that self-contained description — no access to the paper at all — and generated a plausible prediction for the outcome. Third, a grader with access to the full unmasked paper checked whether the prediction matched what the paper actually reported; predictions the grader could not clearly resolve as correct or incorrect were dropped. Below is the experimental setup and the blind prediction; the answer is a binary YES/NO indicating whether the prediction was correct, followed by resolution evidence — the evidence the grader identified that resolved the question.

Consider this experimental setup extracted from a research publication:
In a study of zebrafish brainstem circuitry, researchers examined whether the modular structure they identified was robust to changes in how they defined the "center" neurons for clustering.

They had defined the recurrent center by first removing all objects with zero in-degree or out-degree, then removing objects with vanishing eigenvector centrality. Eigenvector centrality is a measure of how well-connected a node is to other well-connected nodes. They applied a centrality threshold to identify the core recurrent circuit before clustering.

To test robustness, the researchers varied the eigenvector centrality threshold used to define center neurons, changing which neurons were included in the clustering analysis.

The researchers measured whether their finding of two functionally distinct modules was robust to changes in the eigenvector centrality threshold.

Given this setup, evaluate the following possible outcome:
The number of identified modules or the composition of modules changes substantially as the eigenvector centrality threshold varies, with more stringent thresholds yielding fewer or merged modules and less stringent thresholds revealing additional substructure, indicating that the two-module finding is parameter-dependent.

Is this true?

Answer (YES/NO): NO